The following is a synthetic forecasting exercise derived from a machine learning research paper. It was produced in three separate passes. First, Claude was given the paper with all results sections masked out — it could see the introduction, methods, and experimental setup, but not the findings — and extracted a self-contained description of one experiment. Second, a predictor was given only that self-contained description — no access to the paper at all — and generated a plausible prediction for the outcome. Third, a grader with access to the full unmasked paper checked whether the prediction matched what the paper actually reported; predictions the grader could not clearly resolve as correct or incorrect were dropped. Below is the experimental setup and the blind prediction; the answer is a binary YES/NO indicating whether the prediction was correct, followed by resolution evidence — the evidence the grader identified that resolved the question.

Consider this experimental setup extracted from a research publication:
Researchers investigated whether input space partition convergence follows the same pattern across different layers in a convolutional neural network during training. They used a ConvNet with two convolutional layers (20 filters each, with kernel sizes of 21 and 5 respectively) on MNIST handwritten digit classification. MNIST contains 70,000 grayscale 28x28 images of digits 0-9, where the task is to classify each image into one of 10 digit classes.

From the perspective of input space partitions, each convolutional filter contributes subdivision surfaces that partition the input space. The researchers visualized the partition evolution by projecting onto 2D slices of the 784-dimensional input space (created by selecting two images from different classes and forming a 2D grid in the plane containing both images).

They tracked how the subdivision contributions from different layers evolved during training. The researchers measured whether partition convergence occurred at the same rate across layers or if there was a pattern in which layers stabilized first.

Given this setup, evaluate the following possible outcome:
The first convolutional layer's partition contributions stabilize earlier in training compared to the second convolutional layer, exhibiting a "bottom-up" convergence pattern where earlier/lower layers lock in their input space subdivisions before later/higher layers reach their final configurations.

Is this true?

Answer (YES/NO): YES